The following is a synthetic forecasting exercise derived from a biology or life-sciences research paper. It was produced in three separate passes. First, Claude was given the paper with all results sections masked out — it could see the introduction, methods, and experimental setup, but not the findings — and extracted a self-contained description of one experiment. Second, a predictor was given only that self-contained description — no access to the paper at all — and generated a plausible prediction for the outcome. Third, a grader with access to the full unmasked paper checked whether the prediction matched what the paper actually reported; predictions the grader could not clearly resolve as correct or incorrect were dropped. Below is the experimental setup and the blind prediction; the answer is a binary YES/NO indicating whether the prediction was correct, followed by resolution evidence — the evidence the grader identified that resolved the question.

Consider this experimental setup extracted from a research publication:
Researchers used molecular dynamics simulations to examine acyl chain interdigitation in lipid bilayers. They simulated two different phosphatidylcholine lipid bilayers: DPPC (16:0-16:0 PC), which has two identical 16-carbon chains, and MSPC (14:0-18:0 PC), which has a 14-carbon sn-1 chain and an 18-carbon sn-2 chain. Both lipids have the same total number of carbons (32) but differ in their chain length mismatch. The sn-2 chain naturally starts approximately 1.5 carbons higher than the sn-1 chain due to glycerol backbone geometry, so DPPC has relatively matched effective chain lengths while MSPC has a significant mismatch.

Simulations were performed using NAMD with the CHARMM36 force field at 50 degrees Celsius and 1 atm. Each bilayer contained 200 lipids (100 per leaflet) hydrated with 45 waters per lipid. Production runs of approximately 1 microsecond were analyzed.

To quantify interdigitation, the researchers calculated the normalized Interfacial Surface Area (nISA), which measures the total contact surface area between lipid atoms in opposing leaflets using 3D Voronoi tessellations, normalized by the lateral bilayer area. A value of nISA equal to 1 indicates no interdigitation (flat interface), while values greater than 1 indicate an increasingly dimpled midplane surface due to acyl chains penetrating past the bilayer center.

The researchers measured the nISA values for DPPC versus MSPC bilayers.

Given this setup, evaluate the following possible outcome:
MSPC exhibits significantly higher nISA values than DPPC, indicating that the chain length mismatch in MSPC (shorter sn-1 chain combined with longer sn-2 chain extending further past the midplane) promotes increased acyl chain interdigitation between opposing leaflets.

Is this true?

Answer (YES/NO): YES